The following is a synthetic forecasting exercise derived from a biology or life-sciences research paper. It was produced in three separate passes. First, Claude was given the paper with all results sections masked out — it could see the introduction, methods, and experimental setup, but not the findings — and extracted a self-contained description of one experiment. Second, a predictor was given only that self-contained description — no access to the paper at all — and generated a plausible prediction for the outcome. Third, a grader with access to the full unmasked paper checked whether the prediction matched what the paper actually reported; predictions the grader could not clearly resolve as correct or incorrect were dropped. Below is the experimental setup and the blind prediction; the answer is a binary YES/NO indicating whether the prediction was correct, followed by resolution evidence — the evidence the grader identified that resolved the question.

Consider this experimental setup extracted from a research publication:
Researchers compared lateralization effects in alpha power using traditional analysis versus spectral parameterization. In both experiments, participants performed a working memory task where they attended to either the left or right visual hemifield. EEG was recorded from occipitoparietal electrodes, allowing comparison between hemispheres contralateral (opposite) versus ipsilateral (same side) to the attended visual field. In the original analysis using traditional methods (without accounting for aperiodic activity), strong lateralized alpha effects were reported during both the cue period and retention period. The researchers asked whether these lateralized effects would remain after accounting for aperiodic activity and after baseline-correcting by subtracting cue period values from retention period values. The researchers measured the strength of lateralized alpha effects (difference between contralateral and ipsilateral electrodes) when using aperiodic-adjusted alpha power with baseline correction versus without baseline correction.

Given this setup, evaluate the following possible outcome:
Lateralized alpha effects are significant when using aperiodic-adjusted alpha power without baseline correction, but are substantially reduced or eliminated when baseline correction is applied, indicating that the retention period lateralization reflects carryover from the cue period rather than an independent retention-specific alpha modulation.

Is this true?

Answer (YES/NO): YES